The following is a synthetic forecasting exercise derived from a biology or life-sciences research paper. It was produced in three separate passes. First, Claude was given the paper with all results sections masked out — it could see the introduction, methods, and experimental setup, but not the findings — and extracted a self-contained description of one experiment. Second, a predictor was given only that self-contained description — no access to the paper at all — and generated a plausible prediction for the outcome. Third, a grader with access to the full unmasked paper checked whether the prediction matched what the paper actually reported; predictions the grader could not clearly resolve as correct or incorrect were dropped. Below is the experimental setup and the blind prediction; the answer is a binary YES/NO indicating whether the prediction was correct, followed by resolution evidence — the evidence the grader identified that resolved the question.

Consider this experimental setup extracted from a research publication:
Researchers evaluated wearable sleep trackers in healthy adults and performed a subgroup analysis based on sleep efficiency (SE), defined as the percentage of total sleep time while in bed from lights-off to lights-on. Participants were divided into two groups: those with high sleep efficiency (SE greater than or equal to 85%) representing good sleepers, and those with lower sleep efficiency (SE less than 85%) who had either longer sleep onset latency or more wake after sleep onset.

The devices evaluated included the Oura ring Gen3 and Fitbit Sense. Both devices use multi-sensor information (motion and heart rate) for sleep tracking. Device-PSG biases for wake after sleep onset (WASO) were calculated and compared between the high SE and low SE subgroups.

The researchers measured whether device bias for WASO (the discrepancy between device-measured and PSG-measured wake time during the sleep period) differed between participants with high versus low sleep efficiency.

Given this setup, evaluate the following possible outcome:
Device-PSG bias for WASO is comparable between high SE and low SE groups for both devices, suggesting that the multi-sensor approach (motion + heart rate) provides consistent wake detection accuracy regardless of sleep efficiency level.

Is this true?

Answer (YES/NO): NO